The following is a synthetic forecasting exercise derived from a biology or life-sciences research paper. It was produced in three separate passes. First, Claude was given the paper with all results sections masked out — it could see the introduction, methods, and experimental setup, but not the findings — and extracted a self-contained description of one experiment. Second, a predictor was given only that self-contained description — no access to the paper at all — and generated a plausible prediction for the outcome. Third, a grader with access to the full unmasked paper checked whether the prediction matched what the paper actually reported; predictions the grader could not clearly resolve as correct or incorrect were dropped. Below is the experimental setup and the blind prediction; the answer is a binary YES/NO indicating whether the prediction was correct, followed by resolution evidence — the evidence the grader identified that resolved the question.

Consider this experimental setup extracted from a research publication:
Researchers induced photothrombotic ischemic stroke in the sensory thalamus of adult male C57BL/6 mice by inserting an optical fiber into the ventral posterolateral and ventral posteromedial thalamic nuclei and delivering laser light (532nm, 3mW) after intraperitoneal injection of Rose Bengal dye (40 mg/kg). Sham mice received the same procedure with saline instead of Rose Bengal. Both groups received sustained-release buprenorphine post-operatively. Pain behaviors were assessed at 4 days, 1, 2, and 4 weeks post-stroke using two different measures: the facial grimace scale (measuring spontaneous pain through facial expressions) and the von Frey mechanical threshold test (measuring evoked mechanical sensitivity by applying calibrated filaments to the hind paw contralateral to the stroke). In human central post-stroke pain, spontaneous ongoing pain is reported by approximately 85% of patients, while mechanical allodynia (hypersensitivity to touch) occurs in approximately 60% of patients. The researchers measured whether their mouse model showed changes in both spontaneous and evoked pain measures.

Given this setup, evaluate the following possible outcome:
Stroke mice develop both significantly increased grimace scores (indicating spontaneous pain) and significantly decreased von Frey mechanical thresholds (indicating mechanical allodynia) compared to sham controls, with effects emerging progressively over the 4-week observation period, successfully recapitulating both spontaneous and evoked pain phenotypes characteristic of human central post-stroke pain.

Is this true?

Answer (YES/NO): NO